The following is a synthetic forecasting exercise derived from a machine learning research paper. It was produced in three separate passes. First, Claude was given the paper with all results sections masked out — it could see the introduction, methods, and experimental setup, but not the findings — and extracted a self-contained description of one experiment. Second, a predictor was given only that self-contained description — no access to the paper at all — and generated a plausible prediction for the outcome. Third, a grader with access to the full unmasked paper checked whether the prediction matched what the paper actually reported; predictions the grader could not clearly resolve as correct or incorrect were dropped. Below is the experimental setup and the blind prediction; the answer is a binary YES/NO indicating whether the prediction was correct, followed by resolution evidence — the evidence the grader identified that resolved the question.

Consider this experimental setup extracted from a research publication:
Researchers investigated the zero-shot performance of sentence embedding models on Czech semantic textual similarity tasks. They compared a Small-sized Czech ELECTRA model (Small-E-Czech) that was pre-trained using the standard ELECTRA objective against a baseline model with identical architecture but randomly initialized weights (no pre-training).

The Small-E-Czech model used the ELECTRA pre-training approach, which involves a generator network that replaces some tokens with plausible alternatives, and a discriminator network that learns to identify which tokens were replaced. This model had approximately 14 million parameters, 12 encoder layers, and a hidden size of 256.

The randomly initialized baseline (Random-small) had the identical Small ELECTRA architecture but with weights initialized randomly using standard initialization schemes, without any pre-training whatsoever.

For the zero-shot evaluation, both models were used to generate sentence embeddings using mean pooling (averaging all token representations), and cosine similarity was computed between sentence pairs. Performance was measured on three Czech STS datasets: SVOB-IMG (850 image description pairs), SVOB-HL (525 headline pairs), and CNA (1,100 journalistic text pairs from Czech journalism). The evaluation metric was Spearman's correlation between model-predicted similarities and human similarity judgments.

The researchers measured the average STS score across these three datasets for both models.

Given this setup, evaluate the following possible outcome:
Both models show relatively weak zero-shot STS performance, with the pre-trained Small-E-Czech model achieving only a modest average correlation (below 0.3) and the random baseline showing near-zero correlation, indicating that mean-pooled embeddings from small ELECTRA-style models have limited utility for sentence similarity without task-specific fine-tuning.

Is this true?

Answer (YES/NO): NO